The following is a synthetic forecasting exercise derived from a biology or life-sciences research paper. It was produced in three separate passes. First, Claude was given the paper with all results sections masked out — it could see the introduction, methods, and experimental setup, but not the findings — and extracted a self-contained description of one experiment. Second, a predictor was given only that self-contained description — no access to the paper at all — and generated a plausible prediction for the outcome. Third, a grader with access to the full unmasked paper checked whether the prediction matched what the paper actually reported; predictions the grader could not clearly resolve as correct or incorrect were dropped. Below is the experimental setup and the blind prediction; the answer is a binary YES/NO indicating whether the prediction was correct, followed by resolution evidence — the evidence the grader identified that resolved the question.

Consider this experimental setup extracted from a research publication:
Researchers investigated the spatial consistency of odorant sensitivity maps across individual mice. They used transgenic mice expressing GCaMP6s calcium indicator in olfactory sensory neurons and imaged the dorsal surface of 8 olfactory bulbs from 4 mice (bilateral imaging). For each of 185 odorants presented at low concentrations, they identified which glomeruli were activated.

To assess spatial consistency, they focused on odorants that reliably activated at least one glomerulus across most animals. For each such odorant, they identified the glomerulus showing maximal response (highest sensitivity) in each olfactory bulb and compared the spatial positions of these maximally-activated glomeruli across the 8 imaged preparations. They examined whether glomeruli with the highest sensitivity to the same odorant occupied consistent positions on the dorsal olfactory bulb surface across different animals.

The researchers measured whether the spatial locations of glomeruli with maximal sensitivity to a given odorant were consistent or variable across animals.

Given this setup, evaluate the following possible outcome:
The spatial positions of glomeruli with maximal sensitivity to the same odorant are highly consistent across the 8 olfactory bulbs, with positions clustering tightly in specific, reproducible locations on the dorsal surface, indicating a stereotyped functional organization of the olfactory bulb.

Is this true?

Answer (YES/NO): YES